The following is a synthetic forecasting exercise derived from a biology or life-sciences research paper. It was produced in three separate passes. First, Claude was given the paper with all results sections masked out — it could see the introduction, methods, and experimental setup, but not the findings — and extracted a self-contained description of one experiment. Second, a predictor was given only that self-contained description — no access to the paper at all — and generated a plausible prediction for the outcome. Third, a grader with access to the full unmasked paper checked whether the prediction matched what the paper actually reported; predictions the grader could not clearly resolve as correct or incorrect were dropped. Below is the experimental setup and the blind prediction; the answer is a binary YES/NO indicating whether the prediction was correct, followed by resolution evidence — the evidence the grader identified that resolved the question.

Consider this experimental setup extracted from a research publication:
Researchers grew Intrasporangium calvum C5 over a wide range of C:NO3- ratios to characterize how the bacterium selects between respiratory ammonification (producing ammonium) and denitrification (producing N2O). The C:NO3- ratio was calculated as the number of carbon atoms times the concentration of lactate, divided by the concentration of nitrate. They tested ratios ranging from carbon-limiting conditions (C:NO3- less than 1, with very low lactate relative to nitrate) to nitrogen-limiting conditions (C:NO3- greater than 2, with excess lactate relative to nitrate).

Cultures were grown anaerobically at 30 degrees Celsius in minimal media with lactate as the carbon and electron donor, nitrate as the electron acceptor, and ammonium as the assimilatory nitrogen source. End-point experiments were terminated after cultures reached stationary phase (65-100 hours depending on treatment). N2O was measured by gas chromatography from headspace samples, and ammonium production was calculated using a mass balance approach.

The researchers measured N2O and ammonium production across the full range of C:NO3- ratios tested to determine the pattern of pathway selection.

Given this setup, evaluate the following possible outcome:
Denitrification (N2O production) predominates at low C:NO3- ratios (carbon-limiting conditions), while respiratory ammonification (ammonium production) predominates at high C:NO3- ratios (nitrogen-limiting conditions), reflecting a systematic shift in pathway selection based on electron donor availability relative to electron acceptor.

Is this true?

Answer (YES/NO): NO